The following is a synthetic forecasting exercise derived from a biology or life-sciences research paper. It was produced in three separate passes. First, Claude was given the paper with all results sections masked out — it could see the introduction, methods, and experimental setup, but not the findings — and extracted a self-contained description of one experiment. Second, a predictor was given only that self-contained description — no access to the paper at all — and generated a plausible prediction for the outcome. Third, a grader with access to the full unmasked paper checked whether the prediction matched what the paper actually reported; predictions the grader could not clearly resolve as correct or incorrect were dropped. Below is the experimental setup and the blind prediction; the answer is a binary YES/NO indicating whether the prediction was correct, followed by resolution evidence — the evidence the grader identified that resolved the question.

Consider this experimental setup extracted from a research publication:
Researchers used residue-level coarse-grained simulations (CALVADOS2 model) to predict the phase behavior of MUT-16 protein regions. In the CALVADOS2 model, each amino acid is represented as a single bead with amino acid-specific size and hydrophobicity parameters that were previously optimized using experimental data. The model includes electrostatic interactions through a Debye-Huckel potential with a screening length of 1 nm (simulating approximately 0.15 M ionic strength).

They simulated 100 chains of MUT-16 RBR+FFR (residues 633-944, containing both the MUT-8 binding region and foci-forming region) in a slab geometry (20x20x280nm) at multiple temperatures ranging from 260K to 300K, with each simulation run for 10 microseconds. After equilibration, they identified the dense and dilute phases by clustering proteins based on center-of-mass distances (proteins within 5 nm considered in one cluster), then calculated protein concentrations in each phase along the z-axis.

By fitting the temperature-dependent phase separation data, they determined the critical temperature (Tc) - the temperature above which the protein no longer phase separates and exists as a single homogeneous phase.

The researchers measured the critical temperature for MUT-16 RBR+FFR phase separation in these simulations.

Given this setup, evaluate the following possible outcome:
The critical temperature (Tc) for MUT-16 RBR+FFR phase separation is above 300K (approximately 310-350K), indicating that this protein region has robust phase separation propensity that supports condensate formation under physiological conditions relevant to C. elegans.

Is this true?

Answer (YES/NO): NO